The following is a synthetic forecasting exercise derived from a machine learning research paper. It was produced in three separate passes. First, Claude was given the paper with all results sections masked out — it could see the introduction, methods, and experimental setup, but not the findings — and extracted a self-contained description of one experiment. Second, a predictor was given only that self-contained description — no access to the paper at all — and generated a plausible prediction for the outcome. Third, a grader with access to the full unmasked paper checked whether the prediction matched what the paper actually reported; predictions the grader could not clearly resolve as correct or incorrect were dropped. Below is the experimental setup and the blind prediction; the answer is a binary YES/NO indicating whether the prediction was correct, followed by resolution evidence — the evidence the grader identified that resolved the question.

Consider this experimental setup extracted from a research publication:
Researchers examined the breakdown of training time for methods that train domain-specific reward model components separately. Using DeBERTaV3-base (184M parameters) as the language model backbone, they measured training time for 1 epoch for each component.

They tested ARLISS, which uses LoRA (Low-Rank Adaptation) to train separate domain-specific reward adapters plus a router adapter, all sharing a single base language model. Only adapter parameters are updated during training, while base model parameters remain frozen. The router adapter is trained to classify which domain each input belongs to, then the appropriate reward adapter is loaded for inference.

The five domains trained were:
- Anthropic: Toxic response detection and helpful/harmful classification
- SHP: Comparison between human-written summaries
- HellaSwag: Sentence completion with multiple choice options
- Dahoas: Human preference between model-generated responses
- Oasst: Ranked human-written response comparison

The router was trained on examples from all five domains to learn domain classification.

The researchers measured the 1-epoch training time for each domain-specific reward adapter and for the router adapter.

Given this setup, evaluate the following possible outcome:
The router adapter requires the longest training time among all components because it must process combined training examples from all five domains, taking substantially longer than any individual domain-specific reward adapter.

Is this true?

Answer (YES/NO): NO